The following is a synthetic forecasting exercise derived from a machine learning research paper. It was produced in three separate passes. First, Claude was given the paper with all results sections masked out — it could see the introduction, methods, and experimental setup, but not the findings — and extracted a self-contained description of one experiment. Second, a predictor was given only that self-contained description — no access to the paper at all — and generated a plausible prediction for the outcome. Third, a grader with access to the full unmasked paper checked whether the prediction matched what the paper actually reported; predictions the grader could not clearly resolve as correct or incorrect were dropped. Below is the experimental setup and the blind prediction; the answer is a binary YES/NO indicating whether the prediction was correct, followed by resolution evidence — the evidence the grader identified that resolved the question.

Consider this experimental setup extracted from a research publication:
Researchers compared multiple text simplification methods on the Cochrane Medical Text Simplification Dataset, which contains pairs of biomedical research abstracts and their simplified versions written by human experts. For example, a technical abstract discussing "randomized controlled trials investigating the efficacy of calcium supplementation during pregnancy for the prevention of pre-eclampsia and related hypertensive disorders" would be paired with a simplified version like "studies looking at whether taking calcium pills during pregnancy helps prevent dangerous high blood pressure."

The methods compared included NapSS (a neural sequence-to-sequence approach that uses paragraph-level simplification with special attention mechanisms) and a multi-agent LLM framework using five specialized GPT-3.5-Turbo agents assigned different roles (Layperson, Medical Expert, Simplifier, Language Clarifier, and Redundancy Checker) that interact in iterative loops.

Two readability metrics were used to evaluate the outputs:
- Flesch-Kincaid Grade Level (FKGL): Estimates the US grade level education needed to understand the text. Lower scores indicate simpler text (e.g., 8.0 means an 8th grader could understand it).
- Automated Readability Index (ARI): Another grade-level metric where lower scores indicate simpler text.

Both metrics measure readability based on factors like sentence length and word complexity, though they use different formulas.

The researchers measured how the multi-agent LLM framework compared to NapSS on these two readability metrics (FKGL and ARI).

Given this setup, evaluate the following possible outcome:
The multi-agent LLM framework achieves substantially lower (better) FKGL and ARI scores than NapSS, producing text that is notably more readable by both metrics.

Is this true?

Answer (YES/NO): NO